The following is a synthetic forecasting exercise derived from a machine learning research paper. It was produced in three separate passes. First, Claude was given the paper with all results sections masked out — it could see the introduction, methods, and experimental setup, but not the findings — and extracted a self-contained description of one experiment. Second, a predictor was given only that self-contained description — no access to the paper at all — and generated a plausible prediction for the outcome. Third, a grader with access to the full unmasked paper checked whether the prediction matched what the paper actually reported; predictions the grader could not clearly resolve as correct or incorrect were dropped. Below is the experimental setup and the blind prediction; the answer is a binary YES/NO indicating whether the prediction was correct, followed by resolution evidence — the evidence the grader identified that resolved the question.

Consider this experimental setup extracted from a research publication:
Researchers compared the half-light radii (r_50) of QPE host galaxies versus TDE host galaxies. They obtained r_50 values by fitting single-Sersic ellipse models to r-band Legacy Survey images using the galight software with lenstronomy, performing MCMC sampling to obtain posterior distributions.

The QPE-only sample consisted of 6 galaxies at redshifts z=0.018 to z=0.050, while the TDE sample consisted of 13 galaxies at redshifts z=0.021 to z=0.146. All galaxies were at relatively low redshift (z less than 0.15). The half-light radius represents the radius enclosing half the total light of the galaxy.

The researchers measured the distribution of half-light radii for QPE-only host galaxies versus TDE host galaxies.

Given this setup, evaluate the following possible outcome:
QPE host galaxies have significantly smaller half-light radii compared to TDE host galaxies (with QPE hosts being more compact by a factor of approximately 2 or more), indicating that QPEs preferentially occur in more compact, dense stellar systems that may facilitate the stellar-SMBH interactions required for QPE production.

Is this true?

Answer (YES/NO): NO